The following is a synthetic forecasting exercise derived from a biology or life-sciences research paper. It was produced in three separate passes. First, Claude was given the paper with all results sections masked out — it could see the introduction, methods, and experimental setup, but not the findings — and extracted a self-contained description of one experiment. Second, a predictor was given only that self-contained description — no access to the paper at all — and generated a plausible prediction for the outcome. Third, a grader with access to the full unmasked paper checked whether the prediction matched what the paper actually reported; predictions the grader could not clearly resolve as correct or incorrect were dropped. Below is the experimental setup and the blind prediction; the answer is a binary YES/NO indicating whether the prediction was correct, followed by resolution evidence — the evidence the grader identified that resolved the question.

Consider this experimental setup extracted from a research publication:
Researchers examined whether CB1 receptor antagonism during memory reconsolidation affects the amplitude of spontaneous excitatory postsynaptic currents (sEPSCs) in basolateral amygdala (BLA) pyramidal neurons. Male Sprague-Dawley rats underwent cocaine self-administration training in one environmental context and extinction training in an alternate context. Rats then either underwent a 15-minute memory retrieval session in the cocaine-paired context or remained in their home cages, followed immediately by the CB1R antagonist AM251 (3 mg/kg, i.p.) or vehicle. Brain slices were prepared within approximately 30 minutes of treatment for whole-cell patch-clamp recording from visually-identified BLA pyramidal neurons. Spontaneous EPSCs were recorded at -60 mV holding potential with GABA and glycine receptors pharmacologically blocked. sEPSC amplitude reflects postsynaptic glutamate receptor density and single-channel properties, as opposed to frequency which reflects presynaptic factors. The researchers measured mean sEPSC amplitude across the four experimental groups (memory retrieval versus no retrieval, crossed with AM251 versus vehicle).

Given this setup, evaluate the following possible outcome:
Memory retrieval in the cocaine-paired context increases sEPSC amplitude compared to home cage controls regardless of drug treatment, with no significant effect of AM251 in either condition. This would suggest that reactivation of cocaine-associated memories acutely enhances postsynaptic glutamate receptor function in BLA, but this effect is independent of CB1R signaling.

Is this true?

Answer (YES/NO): NO